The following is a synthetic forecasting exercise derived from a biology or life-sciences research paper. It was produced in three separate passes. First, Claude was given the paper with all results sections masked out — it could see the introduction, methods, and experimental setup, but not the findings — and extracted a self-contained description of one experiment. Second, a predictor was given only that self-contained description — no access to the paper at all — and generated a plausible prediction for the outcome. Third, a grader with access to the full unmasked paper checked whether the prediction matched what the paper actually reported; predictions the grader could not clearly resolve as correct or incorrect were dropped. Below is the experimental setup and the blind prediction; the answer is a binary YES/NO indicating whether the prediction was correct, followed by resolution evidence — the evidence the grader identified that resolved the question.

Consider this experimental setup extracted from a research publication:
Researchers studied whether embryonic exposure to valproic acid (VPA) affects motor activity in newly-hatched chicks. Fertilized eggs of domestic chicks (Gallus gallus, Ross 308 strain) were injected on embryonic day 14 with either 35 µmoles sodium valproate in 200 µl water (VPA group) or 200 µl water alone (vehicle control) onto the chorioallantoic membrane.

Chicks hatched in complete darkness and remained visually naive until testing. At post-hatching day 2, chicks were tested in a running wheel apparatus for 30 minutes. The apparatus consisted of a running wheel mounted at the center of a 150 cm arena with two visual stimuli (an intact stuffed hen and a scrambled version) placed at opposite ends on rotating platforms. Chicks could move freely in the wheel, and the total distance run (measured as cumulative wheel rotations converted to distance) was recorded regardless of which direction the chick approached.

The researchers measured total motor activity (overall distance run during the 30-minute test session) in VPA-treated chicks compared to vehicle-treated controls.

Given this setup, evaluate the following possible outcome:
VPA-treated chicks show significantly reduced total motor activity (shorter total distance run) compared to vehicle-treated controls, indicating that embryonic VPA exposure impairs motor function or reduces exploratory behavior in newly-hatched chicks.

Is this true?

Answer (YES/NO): NO